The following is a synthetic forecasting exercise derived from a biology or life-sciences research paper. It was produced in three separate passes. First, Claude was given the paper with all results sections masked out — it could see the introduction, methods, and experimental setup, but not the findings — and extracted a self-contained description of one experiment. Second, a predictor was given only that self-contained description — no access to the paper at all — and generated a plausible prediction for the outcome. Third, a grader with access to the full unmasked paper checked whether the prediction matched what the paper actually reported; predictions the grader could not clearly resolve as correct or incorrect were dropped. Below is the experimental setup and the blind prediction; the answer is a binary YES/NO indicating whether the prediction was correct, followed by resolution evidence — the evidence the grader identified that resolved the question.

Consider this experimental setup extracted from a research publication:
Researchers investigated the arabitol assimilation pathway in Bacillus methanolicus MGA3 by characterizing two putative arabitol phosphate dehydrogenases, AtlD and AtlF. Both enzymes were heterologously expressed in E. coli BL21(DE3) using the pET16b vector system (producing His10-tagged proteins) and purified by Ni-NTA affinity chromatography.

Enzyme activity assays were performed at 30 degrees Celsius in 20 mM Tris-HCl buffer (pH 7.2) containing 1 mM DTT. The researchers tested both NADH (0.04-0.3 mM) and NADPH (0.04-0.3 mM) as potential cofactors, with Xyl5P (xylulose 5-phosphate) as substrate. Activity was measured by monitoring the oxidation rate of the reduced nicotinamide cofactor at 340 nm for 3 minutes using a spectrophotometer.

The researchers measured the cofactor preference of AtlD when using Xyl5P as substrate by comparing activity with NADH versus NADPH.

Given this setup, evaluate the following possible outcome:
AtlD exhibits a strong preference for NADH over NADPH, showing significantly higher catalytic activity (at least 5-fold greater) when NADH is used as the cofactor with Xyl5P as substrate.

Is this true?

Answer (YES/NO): YES